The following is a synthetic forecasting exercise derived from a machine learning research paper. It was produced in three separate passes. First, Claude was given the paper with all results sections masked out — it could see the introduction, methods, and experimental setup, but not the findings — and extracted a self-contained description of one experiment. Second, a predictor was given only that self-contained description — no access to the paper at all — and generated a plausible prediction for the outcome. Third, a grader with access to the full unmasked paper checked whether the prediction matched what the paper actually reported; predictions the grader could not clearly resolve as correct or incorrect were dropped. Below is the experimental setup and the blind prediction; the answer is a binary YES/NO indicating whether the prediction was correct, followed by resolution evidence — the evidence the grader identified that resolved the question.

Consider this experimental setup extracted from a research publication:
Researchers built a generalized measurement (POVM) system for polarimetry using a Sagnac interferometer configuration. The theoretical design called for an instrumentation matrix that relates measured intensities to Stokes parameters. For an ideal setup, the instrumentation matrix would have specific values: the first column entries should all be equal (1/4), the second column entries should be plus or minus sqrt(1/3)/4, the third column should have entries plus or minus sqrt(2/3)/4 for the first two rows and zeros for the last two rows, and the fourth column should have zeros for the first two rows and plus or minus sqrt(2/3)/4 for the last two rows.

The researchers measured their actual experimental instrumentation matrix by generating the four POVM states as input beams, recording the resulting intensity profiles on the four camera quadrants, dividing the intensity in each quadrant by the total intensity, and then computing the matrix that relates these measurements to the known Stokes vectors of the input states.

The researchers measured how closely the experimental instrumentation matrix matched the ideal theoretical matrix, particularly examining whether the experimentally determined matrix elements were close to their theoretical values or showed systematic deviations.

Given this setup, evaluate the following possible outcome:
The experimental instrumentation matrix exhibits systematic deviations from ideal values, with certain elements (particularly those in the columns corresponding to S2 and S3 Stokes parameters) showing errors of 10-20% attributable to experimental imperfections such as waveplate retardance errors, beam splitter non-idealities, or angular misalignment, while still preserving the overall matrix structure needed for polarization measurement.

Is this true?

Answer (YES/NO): NO